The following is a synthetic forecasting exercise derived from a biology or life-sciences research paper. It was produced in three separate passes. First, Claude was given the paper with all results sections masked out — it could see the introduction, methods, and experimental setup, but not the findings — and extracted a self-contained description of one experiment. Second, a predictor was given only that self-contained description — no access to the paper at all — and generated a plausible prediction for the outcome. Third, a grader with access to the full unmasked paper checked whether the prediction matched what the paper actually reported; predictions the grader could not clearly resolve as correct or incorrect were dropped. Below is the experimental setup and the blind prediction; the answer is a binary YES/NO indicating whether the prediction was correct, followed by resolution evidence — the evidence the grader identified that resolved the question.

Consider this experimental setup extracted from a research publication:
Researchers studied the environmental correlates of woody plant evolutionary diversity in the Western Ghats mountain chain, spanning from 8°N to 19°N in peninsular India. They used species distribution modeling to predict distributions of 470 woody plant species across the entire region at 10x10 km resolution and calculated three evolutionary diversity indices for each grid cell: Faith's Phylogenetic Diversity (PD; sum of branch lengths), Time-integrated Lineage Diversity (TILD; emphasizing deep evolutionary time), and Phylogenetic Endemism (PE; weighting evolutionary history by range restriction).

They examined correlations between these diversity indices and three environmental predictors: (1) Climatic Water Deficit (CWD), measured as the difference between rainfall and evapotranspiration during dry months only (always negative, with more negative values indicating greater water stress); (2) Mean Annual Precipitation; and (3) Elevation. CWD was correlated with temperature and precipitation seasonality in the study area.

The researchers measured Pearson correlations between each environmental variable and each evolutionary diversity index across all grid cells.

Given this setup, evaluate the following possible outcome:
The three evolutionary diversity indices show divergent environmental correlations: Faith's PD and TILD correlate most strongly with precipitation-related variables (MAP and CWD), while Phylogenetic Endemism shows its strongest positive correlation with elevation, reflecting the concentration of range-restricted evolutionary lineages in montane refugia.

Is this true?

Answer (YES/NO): NO